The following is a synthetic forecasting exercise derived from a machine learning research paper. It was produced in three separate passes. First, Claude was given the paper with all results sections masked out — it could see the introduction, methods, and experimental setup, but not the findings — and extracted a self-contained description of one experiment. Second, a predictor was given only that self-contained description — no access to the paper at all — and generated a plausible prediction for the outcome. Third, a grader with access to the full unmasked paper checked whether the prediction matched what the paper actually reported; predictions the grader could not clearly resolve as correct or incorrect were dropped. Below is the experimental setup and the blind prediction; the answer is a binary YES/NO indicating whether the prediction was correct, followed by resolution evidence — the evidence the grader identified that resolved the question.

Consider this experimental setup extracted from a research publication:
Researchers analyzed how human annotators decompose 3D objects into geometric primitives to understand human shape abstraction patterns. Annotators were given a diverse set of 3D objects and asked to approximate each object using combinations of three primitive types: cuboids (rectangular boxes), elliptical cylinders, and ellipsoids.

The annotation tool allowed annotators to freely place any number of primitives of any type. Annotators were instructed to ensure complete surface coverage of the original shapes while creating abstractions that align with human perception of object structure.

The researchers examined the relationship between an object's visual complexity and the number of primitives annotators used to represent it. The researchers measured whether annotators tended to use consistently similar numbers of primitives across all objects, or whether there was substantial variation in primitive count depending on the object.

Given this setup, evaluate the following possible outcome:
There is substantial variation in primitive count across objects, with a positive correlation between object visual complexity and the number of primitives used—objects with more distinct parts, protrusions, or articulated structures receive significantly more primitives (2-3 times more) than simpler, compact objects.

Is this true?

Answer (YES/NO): NO